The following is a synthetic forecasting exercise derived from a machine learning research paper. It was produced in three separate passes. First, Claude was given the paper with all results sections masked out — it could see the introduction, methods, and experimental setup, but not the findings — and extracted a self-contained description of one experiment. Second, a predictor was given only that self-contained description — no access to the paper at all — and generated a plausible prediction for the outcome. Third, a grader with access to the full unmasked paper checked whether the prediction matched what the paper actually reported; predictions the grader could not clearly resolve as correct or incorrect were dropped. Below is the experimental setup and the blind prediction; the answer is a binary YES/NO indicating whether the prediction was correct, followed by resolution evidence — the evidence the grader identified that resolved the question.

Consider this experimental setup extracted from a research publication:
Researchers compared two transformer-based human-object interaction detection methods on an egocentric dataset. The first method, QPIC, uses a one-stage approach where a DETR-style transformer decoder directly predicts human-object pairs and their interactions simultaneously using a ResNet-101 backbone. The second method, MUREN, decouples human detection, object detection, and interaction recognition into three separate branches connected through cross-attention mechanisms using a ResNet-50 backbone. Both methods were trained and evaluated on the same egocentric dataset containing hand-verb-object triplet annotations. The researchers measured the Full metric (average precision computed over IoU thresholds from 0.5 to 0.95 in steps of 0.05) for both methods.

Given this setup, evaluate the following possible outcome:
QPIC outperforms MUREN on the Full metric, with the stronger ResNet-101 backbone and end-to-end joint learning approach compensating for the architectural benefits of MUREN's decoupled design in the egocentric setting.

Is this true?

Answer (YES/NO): NO